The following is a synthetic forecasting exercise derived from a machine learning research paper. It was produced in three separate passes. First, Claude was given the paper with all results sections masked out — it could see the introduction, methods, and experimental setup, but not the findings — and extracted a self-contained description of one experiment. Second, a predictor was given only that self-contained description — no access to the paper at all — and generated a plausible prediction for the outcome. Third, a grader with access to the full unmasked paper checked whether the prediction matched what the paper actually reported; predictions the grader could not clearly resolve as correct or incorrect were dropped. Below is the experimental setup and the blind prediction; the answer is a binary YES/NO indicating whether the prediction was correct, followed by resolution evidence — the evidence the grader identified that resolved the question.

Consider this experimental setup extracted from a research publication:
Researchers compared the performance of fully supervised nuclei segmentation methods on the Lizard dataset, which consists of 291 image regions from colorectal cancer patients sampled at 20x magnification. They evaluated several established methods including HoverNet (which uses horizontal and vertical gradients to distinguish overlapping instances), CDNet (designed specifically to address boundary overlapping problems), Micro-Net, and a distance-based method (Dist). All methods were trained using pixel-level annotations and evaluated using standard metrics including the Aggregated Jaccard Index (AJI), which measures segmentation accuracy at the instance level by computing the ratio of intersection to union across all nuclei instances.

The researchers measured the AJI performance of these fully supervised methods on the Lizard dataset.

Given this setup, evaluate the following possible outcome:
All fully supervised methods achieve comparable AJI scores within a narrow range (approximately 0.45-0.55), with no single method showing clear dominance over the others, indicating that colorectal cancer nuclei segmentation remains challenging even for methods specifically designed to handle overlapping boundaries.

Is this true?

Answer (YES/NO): NO